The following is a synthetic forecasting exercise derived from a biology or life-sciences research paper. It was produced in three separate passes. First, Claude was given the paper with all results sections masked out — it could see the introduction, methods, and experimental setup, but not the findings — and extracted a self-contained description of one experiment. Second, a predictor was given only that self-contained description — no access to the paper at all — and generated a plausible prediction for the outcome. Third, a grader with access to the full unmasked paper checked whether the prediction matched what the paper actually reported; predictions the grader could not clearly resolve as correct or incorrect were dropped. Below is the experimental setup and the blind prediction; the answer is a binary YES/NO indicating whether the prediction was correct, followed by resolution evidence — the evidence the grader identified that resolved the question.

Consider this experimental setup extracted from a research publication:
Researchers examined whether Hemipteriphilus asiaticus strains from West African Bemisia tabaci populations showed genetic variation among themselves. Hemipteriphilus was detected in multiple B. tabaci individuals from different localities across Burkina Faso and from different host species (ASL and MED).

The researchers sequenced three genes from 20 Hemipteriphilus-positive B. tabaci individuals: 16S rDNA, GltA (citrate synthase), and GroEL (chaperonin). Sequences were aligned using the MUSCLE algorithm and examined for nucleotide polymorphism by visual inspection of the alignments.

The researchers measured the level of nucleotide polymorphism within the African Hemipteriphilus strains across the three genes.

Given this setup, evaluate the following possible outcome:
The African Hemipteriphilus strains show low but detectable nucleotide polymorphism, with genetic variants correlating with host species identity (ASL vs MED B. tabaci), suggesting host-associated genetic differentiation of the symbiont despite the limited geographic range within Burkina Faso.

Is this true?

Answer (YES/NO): YES